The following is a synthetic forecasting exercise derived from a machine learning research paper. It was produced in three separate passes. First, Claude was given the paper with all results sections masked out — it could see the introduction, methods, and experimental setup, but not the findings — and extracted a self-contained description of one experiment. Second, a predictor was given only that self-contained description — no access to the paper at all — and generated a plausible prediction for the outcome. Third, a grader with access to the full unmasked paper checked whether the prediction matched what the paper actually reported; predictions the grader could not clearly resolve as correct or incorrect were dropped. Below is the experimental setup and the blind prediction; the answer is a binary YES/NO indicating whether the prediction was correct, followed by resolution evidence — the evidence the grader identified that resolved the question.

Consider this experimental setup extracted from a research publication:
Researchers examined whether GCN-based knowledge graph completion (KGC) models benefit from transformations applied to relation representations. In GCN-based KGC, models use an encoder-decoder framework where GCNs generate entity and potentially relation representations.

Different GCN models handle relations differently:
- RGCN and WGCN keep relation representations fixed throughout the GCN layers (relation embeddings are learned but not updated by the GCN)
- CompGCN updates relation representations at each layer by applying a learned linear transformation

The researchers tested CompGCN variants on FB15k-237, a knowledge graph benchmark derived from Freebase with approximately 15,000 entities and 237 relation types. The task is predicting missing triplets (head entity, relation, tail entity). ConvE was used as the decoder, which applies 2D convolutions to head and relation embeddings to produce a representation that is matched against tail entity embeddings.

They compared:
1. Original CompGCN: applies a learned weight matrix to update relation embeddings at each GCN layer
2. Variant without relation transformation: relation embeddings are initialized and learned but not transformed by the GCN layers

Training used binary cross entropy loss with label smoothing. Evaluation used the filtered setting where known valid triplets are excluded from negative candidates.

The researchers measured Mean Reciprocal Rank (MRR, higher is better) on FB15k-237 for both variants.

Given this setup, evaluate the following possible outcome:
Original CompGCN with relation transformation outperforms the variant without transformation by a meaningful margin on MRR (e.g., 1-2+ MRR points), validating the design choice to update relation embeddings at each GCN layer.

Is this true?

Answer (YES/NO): NO